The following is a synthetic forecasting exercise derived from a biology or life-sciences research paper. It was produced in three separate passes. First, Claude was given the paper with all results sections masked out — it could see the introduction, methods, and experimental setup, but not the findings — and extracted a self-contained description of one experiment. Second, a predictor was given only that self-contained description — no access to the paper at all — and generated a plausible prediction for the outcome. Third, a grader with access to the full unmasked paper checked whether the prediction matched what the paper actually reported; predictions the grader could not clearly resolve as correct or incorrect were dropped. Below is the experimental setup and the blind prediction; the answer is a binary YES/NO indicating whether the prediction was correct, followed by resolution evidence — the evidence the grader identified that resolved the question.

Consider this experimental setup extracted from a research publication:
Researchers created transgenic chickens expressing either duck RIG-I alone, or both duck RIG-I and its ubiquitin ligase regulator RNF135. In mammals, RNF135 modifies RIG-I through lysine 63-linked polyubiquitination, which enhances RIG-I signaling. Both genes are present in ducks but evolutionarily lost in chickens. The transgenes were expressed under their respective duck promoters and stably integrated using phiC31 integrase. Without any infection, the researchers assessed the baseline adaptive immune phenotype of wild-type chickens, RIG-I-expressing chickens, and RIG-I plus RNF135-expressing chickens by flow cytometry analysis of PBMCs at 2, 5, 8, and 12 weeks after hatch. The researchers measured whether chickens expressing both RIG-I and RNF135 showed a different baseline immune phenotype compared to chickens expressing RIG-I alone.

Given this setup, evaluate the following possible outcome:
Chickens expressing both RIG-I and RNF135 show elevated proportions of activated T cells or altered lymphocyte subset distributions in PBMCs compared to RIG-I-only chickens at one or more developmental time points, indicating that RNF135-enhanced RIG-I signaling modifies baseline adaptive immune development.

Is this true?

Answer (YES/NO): NO